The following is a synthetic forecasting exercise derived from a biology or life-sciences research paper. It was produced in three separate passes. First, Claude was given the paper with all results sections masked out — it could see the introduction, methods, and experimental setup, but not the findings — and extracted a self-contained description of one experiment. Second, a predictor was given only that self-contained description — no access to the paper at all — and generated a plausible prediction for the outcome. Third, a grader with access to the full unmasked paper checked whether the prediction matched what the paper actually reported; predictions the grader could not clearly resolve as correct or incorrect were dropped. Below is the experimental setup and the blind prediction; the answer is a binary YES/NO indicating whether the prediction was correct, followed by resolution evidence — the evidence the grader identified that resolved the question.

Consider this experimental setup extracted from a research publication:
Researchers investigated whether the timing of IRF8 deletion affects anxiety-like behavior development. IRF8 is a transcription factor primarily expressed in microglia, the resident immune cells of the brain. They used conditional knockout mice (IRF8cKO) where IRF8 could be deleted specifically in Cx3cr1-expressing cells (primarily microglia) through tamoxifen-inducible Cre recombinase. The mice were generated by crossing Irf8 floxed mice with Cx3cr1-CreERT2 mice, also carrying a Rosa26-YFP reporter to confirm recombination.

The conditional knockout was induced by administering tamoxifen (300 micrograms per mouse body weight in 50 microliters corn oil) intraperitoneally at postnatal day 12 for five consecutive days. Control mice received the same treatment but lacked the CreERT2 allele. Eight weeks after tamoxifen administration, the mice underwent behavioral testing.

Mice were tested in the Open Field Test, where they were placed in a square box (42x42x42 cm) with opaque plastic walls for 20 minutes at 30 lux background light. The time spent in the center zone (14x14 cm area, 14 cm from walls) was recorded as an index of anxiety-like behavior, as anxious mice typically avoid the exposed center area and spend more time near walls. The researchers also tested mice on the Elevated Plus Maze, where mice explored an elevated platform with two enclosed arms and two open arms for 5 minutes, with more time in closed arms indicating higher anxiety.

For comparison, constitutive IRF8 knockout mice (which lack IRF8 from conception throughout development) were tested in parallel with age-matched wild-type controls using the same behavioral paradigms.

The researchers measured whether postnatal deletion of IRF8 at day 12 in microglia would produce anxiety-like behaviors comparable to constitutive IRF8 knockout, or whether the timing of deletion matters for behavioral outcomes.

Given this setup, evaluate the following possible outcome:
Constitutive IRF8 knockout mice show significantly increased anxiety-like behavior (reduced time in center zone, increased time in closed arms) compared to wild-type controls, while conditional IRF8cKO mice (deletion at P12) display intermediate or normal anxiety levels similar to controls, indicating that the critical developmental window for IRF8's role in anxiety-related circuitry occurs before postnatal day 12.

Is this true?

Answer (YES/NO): YES